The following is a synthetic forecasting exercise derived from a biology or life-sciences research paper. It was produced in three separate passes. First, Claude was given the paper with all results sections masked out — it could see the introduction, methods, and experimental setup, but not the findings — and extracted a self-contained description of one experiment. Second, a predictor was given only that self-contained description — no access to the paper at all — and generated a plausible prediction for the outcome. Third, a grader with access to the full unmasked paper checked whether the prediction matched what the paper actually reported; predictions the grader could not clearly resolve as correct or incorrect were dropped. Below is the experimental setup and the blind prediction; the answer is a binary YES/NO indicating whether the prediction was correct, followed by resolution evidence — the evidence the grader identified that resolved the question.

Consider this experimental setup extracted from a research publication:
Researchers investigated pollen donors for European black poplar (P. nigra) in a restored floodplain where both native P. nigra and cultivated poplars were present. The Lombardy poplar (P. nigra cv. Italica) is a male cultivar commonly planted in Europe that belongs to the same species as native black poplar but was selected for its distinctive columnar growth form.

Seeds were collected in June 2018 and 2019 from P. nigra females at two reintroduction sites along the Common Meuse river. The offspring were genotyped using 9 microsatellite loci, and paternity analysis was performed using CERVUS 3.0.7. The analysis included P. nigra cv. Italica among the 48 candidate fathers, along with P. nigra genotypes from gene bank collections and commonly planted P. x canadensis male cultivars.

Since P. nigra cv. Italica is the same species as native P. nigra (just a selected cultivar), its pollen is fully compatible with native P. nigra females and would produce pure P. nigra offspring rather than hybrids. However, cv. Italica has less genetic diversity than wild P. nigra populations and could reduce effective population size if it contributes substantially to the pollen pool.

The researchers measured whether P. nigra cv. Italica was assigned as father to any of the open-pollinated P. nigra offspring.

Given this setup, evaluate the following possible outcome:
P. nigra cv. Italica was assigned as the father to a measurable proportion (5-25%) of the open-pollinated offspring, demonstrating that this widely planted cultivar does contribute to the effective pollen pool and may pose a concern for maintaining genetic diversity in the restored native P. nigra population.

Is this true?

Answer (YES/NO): NO